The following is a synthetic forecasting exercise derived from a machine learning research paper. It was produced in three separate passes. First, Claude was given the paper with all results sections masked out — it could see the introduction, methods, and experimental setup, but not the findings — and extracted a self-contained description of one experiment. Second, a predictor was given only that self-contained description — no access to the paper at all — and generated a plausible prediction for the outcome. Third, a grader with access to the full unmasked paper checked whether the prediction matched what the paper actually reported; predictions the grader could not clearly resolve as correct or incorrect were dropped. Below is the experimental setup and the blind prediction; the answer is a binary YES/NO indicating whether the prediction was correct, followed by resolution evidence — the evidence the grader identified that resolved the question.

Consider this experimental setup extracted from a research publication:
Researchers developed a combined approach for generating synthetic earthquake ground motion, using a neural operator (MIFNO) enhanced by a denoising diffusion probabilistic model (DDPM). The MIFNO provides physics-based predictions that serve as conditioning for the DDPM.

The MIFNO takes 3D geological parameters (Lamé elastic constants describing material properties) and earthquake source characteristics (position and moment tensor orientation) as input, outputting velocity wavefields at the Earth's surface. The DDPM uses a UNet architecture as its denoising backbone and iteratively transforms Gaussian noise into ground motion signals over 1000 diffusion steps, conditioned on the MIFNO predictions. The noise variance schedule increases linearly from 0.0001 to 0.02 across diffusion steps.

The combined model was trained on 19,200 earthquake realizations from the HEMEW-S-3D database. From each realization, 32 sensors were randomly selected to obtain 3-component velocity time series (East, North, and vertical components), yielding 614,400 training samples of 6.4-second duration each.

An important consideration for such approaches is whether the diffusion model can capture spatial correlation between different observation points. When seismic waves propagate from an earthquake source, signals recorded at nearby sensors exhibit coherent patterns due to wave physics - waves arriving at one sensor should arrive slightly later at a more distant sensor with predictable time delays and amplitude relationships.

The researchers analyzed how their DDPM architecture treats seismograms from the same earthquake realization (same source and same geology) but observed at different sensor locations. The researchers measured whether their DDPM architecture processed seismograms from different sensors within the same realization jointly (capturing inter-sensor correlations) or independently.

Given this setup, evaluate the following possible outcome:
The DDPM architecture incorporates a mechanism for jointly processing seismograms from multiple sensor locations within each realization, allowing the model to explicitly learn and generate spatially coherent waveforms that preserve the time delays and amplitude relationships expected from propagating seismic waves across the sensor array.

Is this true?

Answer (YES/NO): NO